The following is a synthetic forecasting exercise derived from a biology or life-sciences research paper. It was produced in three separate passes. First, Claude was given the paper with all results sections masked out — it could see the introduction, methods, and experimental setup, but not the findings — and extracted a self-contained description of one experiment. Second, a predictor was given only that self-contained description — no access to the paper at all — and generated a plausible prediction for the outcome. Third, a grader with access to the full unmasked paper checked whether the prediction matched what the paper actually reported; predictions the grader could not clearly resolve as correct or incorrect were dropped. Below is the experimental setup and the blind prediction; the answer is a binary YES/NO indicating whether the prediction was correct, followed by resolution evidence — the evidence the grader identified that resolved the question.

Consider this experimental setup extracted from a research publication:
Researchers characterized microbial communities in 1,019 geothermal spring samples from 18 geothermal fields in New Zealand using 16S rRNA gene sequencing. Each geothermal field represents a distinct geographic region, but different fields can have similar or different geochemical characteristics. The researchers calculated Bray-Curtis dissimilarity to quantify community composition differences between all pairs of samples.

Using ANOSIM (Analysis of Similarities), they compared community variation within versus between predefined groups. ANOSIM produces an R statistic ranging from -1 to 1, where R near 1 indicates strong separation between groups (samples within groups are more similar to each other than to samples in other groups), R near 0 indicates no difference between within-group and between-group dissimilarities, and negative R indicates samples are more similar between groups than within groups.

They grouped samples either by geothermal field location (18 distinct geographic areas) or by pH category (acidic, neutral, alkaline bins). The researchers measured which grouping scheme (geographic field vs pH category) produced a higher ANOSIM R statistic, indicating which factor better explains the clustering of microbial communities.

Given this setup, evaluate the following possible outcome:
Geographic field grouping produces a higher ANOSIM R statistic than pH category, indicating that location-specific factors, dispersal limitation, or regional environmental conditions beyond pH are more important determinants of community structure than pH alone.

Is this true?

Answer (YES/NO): NO